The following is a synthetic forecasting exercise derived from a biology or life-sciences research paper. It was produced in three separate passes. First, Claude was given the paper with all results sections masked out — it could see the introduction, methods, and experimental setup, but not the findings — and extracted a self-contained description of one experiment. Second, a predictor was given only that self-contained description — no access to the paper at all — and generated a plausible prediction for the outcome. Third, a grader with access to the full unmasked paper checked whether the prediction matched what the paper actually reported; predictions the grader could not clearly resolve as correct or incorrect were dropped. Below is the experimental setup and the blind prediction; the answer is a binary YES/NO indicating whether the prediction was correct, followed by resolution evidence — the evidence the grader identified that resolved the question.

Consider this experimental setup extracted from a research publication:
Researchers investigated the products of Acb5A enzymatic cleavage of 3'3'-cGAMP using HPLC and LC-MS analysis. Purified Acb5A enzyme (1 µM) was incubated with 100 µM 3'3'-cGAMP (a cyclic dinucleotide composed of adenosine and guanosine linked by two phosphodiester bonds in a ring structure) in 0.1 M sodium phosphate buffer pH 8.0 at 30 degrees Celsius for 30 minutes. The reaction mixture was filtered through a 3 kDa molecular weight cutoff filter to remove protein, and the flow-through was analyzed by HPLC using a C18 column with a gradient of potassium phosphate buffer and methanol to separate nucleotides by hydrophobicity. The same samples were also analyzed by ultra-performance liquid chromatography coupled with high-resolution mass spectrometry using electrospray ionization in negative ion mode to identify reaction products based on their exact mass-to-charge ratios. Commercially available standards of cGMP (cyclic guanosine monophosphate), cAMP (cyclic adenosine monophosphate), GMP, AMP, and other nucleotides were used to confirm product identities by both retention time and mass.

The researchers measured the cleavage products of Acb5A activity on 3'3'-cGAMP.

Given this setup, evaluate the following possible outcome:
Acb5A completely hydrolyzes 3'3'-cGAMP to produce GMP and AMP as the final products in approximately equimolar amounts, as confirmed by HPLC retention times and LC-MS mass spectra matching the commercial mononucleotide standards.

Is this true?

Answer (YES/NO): NO